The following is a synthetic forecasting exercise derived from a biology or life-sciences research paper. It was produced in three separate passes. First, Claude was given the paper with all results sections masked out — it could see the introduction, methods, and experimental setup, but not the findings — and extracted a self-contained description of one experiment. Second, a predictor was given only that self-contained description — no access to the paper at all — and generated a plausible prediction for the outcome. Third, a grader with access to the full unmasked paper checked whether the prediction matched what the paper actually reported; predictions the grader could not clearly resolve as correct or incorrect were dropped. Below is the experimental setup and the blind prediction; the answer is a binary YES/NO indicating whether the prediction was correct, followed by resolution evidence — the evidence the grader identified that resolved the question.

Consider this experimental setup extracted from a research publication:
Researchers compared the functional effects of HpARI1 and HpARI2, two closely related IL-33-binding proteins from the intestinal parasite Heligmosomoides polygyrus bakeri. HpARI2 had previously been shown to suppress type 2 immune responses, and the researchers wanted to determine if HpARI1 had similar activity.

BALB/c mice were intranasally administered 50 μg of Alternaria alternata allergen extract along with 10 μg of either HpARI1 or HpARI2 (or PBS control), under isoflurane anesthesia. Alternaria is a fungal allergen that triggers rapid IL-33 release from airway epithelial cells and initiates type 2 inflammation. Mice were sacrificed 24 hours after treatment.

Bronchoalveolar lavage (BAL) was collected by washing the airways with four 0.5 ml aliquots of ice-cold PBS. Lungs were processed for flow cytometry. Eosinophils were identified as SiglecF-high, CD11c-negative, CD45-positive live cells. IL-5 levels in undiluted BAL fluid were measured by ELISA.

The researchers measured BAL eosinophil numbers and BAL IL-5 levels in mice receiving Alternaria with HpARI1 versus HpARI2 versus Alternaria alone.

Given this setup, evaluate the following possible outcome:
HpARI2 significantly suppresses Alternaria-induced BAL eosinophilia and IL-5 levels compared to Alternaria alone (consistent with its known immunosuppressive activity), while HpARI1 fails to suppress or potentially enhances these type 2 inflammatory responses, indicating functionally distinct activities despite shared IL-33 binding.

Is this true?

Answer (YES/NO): NO